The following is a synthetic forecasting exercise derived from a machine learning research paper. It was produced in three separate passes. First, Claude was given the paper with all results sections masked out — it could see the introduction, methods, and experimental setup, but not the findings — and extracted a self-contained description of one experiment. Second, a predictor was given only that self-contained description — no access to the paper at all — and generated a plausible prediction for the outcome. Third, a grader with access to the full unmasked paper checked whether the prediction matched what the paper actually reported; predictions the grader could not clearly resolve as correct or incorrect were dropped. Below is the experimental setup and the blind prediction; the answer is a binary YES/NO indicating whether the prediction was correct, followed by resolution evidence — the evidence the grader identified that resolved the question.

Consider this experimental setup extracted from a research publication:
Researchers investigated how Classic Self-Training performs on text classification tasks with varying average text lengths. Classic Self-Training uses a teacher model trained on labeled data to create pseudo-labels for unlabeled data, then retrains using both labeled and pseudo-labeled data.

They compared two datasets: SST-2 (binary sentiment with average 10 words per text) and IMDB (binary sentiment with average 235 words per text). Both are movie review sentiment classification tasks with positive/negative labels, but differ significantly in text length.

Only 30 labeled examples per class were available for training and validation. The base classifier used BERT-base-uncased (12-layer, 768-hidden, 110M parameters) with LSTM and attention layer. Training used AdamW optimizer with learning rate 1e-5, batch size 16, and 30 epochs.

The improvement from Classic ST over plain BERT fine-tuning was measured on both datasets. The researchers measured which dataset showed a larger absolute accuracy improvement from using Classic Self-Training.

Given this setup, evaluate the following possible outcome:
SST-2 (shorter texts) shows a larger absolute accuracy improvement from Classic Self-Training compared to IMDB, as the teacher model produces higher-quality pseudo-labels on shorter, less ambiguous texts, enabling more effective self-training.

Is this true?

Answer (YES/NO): YES